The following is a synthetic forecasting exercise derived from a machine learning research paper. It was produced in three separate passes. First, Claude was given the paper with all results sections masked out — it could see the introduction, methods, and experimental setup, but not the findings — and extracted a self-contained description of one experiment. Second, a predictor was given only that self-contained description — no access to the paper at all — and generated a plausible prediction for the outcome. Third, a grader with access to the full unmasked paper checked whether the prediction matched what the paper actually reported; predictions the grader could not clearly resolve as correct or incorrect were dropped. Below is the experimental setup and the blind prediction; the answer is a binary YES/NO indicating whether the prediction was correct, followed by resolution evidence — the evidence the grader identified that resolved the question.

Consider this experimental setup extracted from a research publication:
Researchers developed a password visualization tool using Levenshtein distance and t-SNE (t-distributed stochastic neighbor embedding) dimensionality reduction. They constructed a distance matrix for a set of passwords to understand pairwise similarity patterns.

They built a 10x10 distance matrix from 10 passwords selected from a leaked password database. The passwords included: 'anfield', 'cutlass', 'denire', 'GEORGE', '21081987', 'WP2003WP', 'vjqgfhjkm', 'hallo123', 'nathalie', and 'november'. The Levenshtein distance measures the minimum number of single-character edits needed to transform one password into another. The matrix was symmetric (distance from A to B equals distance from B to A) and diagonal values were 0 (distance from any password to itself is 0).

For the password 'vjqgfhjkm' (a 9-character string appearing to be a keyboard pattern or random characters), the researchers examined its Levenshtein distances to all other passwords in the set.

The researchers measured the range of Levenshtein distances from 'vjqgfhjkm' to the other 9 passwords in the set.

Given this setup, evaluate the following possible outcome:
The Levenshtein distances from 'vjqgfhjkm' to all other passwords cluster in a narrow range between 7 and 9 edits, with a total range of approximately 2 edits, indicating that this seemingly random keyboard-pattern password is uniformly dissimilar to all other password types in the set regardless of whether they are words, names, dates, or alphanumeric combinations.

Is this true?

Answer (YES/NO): NO